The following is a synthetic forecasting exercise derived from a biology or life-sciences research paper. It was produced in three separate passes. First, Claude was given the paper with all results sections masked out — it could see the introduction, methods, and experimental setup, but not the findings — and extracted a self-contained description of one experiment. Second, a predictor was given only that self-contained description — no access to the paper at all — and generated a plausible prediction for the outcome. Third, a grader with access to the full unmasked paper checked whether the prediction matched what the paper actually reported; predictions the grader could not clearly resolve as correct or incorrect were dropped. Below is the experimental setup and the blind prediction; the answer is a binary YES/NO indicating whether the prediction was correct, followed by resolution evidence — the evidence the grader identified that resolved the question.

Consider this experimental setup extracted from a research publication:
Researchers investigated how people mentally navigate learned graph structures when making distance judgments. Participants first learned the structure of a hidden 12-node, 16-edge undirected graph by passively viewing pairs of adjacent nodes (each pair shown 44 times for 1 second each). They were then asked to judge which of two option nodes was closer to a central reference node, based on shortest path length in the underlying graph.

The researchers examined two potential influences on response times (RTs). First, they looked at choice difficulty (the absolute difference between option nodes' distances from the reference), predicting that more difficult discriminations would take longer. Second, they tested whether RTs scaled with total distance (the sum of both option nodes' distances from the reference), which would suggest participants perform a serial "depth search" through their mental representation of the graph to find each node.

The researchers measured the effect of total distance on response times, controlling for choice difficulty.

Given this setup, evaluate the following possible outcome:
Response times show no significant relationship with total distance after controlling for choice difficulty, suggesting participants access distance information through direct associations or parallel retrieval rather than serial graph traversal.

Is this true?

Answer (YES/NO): NO